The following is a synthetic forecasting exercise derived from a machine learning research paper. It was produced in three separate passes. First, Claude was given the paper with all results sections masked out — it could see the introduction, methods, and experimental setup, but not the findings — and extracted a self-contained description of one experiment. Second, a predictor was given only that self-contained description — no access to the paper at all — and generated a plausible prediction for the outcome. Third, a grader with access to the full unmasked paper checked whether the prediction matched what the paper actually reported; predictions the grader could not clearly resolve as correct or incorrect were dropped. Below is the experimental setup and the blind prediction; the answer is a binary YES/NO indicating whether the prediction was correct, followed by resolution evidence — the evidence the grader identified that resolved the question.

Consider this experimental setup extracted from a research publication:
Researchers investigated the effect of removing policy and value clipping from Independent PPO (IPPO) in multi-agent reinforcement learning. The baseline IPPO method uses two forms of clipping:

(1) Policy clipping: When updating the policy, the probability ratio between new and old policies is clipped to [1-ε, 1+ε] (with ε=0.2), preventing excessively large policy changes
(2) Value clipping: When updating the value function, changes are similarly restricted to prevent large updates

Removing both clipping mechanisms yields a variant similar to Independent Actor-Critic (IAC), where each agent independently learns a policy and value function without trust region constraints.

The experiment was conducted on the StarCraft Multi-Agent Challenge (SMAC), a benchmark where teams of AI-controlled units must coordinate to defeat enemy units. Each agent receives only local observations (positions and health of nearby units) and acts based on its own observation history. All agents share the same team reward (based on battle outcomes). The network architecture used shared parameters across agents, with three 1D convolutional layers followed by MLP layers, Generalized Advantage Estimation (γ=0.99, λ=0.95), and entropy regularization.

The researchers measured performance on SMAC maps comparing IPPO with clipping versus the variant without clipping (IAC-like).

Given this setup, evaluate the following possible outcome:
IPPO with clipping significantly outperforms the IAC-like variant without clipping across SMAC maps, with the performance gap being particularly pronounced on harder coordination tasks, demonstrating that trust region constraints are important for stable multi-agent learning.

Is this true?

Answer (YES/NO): NO